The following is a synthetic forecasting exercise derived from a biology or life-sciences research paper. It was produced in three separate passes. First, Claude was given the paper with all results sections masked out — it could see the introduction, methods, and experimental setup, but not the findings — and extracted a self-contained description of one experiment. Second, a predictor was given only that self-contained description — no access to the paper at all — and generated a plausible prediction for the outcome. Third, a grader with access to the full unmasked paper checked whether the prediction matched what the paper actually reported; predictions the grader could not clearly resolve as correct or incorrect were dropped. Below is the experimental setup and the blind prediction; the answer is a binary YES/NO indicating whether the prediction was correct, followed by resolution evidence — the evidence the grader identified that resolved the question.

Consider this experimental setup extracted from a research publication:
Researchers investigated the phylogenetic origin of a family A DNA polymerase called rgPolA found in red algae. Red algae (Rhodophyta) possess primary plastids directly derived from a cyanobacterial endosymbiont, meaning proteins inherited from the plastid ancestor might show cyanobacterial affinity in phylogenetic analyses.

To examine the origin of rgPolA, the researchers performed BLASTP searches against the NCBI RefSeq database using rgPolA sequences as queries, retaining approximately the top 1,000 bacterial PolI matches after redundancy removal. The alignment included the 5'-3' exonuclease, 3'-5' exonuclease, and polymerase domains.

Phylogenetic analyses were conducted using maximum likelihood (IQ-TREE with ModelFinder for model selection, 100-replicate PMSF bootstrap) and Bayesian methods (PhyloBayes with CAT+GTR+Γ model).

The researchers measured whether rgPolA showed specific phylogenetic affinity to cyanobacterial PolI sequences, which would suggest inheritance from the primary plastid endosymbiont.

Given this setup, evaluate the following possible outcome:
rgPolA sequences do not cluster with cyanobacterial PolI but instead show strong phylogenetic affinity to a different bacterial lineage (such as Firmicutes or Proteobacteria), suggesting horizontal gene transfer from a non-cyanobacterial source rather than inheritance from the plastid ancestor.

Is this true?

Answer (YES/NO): YES